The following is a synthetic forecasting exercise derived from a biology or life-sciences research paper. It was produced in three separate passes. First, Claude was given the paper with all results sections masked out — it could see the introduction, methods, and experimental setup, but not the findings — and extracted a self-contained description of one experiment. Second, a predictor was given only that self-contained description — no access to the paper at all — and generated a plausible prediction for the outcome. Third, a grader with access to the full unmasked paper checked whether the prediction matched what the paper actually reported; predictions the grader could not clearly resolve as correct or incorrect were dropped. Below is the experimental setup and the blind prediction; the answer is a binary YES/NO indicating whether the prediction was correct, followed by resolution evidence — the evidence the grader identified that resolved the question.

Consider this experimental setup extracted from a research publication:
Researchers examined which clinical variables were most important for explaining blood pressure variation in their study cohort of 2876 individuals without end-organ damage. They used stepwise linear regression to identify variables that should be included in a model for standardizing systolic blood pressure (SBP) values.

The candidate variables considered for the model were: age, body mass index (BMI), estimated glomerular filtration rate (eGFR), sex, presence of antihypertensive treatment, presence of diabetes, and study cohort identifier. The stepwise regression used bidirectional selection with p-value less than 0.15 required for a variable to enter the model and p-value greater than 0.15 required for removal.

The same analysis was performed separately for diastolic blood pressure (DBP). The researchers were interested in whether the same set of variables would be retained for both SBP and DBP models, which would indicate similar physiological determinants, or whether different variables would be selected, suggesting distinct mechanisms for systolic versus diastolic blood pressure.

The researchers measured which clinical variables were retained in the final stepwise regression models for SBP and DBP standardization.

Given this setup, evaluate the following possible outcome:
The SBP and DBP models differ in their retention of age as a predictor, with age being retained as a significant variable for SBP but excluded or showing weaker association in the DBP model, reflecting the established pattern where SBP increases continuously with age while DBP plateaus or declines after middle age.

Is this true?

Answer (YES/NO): NO